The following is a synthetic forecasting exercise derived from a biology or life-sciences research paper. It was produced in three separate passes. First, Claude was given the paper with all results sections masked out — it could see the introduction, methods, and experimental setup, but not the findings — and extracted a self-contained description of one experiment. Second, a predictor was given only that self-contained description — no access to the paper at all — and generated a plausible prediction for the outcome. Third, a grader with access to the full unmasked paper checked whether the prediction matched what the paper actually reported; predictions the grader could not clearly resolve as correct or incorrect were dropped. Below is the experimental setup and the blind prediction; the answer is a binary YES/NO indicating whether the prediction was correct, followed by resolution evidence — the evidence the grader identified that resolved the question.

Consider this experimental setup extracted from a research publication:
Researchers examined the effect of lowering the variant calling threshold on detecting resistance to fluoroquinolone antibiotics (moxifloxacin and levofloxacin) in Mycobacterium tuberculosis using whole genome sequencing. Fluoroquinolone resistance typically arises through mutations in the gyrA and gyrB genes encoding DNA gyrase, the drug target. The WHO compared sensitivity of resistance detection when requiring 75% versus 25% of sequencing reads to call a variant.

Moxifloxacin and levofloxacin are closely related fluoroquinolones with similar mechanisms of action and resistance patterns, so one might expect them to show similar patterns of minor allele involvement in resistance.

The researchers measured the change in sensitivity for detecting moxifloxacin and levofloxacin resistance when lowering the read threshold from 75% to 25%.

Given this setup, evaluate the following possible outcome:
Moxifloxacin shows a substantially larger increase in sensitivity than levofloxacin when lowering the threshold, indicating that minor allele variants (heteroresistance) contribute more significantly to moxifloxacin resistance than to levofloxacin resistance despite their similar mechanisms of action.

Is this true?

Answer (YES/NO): NO